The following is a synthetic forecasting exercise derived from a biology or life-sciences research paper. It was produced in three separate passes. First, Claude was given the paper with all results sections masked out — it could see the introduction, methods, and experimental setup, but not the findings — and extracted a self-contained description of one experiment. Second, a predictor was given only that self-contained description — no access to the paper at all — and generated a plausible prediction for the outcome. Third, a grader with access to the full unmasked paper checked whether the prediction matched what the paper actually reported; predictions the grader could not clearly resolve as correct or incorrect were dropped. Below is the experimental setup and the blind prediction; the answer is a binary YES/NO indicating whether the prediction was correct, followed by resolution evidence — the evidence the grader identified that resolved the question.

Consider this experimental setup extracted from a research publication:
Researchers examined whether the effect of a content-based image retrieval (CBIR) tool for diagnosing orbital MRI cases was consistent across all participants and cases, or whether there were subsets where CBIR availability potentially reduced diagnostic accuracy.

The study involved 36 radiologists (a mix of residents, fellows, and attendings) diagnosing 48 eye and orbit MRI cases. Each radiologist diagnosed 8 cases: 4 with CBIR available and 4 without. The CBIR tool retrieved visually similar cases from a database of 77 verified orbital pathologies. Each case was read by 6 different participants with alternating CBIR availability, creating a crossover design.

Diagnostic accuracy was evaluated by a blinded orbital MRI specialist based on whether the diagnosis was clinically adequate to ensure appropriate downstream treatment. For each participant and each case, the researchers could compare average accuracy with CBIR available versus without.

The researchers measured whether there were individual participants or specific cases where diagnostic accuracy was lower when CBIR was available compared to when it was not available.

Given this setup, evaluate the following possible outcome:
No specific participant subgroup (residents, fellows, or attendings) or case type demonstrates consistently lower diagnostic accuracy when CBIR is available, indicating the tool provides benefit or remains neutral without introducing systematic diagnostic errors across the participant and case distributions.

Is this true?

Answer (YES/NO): YES